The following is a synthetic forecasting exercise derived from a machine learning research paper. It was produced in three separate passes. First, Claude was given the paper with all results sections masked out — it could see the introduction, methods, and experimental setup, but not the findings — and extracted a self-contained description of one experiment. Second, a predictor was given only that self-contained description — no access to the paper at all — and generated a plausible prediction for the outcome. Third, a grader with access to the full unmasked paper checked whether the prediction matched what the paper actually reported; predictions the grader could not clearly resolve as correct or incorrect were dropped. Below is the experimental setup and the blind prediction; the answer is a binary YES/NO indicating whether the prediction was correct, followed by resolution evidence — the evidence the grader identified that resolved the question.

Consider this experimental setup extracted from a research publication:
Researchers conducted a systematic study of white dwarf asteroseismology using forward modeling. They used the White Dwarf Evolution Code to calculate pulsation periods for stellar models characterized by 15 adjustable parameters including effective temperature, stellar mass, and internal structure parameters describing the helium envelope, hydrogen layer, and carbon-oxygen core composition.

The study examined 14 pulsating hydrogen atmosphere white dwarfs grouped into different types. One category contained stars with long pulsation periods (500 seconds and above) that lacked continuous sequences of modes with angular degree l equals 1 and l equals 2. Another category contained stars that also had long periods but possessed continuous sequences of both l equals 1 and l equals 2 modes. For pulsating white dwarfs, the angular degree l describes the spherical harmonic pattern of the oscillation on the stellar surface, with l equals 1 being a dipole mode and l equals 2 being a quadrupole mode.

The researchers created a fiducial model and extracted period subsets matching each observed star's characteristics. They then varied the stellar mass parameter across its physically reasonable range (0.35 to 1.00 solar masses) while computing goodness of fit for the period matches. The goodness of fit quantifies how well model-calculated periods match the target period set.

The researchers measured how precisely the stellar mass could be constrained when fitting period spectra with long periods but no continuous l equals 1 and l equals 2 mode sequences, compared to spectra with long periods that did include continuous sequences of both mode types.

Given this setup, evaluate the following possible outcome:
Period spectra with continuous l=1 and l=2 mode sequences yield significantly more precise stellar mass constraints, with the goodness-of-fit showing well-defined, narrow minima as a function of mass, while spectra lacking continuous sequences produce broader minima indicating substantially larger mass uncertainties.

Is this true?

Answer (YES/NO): NO